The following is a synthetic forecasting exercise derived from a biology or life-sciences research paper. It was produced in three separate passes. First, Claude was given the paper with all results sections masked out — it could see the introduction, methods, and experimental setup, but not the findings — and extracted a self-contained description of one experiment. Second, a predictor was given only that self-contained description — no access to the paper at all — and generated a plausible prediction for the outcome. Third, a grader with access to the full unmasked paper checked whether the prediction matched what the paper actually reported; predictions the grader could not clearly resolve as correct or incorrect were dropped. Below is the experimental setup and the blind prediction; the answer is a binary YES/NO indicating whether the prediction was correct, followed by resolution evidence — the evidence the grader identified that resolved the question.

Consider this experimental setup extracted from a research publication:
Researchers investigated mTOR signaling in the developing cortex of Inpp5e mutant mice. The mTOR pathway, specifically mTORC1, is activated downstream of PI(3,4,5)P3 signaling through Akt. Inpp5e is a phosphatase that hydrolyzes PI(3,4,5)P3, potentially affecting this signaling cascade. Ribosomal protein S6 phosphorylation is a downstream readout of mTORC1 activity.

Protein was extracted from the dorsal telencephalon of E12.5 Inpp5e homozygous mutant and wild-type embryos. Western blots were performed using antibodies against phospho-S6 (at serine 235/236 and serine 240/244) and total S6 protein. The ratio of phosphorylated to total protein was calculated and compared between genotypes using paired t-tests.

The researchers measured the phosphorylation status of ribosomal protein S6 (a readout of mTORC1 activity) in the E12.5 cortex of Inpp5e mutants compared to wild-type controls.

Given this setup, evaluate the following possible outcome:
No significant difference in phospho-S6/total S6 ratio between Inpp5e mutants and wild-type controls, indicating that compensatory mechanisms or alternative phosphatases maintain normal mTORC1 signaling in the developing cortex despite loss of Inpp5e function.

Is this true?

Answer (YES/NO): NO